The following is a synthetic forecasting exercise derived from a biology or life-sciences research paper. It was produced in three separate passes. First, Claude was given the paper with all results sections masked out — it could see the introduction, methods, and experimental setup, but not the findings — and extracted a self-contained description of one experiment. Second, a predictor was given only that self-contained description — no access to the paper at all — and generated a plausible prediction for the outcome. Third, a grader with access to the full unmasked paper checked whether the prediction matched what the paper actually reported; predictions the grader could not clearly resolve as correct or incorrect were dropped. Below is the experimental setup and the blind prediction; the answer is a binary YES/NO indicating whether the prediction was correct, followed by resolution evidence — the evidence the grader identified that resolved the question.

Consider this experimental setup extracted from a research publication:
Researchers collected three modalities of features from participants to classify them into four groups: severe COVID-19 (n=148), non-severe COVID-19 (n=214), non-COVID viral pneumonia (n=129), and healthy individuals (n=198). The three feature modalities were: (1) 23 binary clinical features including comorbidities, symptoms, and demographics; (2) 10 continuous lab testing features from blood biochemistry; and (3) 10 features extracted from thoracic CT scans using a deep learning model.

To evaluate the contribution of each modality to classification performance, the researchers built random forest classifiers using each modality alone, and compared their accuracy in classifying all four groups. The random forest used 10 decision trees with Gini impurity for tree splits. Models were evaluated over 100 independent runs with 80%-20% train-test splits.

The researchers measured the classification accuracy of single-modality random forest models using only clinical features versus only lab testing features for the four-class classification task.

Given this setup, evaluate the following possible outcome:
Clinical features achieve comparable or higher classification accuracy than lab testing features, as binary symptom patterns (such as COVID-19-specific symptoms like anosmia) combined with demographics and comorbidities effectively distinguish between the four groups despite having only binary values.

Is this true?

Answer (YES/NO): YES